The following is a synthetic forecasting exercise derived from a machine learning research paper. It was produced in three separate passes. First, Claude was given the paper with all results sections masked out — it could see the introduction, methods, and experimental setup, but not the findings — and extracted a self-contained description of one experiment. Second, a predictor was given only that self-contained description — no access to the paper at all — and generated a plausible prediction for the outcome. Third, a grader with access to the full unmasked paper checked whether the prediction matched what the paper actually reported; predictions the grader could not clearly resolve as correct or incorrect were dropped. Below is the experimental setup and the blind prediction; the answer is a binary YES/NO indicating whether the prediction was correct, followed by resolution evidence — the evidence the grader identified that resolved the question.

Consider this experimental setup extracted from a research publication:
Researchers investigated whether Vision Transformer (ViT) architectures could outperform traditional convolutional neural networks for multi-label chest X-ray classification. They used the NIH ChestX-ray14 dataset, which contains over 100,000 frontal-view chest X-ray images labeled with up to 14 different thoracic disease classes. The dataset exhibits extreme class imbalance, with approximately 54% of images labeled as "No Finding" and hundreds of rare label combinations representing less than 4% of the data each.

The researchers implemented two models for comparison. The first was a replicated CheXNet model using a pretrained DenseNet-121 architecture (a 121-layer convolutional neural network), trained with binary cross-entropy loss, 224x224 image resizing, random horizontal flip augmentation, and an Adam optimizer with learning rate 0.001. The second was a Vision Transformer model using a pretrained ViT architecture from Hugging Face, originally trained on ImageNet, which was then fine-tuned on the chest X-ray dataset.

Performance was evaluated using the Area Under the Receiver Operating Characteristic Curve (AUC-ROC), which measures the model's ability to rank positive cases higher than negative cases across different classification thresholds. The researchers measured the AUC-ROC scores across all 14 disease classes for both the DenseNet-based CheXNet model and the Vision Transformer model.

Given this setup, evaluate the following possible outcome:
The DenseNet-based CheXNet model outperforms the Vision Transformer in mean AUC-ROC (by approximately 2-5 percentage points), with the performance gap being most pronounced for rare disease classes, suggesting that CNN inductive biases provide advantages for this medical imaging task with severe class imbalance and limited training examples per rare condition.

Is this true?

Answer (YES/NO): NO